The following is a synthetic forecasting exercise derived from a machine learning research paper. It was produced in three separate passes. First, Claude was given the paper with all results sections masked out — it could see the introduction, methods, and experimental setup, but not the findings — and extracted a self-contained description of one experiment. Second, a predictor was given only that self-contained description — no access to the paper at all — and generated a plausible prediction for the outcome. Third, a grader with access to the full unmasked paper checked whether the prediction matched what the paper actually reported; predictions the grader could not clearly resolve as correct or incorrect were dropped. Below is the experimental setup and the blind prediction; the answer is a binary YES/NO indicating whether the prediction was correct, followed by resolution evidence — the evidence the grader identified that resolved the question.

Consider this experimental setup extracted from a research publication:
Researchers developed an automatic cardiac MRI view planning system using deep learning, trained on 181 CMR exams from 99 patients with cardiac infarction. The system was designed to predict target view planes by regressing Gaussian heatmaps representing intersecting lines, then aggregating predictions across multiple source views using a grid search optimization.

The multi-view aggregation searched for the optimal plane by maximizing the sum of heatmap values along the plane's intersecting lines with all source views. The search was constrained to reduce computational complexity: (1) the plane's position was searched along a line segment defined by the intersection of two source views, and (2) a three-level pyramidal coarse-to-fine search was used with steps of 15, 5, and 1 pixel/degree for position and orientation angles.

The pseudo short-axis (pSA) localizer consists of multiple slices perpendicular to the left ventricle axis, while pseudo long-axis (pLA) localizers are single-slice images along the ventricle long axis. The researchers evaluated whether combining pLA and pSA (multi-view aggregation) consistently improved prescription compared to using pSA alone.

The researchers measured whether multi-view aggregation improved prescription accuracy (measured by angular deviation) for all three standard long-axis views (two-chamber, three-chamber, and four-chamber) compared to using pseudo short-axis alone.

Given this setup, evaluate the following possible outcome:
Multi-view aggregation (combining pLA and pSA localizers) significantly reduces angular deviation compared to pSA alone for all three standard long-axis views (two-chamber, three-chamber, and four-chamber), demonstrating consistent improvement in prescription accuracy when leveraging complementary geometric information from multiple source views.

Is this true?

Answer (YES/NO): NO